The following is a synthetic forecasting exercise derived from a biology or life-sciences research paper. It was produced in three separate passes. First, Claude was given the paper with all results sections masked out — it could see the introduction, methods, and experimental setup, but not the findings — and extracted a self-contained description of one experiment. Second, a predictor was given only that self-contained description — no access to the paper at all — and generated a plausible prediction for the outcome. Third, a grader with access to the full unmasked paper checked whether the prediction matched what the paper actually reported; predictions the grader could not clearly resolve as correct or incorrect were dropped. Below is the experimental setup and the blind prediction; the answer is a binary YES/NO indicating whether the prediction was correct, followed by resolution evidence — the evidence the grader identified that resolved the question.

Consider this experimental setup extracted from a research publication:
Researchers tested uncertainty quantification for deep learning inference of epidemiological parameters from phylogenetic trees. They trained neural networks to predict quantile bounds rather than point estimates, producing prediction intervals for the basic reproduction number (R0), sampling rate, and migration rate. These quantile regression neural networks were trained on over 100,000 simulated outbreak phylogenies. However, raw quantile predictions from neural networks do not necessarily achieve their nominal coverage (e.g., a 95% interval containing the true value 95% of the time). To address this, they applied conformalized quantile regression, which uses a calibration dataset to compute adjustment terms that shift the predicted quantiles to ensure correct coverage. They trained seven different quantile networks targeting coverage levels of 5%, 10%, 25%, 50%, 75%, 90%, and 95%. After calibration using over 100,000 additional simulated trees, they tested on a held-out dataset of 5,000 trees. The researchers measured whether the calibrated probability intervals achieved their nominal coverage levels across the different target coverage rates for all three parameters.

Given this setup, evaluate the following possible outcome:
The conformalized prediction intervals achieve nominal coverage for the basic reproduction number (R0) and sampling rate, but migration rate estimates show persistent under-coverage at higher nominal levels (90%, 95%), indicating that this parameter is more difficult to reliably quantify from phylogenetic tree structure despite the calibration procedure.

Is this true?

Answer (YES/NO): NO